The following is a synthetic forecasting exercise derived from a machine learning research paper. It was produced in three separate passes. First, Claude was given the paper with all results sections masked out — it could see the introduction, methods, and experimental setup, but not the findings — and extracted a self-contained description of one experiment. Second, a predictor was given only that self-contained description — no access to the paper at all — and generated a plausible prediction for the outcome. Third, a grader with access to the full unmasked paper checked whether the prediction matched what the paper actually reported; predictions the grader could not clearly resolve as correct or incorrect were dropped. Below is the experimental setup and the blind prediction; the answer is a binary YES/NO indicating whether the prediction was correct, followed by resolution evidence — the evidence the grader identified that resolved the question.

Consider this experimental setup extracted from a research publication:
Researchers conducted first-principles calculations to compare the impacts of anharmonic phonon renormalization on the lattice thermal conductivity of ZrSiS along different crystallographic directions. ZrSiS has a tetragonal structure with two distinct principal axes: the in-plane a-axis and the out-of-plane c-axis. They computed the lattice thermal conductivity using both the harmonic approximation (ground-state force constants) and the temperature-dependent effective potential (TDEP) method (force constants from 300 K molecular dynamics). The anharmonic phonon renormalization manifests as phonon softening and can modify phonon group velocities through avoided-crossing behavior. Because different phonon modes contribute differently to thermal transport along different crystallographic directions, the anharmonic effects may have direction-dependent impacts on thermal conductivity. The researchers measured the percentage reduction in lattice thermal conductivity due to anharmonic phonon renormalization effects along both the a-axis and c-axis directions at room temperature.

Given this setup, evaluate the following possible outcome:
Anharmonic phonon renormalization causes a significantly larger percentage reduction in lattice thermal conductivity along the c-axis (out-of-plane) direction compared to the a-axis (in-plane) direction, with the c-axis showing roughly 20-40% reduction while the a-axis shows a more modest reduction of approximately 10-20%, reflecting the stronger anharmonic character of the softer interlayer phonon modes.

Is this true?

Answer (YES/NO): NO